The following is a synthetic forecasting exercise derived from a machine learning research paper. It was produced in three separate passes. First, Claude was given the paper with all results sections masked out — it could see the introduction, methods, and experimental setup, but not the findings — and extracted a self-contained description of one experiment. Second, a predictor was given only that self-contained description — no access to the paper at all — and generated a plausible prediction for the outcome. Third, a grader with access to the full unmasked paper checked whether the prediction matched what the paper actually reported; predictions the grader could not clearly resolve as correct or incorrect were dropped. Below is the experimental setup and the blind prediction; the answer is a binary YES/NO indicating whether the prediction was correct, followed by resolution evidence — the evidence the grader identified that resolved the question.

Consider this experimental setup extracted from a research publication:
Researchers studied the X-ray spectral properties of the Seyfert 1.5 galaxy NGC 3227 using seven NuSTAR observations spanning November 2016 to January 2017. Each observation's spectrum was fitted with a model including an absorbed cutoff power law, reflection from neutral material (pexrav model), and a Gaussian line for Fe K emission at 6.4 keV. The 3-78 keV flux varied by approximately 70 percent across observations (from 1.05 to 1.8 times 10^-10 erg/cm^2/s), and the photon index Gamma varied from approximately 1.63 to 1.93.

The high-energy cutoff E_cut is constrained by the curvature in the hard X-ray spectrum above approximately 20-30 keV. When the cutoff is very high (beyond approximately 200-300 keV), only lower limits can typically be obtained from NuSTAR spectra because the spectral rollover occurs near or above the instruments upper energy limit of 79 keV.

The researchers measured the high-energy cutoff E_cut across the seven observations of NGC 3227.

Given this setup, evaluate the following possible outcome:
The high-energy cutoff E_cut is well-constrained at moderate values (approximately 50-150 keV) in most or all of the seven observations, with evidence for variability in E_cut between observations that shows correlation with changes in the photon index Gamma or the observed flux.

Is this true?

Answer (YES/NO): NO